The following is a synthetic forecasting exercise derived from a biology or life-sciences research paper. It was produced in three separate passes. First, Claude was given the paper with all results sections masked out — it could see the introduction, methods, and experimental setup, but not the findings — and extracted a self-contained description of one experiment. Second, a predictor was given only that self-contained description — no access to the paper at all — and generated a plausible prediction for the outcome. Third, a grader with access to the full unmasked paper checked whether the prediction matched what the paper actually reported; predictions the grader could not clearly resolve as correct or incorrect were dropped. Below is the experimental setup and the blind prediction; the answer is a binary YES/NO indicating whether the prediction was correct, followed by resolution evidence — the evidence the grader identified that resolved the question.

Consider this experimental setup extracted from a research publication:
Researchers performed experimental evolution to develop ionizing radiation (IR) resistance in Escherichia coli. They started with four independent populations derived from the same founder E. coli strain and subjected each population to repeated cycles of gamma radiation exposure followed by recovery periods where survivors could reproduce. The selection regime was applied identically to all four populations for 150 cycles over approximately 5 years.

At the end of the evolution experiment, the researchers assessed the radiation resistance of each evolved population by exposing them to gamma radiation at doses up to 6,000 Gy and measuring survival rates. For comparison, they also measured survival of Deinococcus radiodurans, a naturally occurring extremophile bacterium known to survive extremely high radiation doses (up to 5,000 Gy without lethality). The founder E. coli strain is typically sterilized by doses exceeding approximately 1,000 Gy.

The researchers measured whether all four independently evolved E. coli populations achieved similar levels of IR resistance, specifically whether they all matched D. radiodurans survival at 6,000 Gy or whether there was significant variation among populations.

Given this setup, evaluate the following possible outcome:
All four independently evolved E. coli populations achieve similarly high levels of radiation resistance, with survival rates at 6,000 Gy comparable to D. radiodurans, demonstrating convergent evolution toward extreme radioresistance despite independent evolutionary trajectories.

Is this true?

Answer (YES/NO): NO